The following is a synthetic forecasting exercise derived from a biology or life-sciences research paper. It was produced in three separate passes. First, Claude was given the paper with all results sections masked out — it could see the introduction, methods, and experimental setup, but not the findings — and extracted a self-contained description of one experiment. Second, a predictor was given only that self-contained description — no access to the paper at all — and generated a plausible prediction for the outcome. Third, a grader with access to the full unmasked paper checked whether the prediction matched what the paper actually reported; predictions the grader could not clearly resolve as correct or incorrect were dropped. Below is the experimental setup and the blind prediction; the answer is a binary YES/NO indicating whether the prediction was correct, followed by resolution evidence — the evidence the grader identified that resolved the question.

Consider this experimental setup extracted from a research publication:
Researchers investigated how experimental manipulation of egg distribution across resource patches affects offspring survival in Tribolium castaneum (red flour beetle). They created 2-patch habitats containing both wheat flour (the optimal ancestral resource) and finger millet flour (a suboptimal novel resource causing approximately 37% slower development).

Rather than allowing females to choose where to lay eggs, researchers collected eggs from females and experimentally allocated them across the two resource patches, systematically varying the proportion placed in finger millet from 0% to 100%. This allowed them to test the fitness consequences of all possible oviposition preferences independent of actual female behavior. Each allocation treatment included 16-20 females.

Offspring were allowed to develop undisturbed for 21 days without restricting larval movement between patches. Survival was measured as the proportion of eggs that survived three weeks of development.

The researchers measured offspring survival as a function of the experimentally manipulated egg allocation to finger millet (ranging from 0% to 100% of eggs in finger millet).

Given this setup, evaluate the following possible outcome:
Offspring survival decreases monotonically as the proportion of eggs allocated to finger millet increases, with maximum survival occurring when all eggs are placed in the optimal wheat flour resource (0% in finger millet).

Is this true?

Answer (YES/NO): NO